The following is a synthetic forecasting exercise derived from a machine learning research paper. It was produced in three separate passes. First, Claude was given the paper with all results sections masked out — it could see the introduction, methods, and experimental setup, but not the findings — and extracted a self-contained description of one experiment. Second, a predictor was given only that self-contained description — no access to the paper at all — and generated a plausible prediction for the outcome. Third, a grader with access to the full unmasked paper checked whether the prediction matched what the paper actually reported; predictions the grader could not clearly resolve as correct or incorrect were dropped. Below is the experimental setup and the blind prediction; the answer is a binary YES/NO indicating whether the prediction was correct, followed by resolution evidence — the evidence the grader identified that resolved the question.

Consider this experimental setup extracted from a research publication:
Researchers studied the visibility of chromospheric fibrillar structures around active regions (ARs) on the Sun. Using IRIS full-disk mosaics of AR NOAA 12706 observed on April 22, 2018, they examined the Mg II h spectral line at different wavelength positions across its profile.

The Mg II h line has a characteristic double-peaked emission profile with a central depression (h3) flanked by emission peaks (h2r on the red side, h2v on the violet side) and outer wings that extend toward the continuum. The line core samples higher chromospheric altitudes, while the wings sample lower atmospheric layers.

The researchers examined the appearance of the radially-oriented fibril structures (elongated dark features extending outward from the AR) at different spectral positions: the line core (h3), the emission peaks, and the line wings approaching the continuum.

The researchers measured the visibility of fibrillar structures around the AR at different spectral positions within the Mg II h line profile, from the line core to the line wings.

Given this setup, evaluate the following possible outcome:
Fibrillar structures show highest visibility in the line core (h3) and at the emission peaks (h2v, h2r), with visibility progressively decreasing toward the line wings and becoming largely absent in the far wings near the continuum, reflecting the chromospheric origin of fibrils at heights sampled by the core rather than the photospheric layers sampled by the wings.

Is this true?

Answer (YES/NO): NO